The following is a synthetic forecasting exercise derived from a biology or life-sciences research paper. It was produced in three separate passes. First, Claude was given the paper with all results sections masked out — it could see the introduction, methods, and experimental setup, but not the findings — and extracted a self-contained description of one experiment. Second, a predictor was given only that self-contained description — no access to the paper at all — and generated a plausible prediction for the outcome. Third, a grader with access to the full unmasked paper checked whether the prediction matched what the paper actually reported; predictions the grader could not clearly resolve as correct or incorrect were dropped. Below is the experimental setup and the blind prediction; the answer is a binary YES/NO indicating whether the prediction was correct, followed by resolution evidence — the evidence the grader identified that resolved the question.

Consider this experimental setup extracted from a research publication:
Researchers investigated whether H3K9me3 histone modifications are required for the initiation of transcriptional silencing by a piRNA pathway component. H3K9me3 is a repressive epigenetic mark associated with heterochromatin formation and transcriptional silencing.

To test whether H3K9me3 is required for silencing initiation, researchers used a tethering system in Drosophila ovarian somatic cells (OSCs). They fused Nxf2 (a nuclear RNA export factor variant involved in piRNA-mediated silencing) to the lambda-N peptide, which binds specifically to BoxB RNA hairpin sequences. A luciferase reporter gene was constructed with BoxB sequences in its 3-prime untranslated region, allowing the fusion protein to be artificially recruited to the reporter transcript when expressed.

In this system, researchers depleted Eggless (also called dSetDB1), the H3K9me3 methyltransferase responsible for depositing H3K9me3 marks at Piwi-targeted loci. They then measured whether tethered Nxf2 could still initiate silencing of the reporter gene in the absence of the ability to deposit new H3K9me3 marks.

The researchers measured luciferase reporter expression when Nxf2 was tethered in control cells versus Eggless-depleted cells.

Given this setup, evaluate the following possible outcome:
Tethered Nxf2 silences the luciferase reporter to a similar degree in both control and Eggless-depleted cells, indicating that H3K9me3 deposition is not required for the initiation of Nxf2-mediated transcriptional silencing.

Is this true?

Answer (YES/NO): YES